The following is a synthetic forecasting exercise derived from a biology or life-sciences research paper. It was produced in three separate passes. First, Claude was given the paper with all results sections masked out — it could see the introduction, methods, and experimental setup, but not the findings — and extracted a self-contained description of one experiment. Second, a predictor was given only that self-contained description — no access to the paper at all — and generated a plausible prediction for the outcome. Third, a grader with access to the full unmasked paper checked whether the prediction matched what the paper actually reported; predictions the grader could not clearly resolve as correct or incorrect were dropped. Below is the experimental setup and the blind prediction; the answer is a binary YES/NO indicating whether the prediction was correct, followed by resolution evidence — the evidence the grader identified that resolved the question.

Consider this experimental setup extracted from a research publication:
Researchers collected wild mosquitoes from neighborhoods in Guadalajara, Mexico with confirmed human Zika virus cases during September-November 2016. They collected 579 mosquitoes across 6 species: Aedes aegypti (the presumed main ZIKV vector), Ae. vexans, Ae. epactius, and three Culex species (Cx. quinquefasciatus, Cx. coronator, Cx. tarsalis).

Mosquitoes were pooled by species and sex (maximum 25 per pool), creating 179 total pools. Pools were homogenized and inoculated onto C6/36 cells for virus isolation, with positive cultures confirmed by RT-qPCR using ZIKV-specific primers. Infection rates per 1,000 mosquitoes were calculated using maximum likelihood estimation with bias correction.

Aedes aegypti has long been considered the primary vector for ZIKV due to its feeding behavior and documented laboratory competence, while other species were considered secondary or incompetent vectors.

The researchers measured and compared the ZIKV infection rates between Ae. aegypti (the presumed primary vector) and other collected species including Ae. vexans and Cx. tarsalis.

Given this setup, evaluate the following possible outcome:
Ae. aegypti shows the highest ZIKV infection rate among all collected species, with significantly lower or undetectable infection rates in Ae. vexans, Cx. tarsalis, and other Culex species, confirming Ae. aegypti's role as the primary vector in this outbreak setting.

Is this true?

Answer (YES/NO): NO